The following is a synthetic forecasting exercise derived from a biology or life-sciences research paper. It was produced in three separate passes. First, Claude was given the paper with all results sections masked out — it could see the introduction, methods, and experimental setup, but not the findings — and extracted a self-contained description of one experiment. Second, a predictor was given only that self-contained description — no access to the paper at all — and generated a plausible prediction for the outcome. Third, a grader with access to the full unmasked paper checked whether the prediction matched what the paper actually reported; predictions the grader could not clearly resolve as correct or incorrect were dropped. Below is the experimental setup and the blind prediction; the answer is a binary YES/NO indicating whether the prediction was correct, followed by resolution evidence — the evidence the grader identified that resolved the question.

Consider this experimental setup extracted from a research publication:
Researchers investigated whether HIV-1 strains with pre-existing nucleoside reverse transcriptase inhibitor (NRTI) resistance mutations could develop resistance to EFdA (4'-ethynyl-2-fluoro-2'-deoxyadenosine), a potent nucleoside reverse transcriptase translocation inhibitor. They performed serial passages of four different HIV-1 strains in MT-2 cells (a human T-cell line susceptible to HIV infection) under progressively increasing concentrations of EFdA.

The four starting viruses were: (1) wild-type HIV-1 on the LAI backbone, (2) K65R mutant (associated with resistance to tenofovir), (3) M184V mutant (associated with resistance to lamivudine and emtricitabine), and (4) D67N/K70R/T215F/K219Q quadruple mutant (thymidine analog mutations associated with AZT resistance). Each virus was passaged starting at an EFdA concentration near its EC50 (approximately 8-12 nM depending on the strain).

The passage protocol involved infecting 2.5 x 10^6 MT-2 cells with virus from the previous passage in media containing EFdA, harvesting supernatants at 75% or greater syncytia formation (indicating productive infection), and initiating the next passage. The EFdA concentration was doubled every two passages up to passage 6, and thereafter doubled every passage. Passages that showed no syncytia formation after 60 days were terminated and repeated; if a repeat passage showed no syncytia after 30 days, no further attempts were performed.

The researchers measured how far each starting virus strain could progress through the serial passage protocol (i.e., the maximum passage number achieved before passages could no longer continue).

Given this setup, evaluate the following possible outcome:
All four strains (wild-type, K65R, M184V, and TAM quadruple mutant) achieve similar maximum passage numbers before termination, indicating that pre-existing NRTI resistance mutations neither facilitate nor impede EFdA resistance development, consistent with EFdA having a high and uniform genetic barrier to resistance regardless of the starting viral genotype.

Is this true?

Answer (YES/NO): NO